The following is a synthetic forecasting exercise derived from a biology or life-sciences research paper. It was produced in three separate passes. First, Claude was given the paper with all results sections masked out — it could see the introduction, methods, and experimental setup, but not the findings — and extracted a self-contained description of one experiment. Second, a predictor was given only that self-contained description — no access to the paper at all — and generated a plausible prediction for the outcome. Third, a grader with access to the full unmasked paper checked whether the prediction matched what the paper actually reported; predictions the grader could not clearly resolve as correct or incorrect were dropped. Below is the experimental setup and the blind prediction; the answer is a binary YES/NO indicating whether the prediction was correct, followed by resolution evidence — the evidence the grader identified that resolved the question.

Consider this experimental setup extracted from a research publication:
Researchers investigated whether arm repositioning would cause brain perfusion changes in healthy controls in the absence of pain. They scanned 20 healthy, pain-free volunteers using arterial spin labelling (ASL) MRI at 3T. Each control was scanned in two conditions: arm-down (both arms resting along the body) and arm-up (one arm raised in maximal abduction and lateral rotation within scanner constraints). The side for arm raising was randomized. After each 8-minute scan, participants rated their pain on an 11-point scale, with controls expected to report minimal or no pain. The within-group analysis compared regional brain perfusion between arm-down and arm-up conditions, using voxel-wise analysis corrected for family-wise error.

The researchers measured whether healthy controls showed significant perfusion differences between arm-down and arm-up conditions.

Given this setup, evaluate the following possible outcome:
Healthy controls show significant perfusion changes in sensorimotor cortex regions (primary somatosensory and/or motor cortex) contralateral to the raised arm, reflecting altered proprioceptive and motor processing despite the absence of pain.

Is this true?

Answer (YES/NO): NO